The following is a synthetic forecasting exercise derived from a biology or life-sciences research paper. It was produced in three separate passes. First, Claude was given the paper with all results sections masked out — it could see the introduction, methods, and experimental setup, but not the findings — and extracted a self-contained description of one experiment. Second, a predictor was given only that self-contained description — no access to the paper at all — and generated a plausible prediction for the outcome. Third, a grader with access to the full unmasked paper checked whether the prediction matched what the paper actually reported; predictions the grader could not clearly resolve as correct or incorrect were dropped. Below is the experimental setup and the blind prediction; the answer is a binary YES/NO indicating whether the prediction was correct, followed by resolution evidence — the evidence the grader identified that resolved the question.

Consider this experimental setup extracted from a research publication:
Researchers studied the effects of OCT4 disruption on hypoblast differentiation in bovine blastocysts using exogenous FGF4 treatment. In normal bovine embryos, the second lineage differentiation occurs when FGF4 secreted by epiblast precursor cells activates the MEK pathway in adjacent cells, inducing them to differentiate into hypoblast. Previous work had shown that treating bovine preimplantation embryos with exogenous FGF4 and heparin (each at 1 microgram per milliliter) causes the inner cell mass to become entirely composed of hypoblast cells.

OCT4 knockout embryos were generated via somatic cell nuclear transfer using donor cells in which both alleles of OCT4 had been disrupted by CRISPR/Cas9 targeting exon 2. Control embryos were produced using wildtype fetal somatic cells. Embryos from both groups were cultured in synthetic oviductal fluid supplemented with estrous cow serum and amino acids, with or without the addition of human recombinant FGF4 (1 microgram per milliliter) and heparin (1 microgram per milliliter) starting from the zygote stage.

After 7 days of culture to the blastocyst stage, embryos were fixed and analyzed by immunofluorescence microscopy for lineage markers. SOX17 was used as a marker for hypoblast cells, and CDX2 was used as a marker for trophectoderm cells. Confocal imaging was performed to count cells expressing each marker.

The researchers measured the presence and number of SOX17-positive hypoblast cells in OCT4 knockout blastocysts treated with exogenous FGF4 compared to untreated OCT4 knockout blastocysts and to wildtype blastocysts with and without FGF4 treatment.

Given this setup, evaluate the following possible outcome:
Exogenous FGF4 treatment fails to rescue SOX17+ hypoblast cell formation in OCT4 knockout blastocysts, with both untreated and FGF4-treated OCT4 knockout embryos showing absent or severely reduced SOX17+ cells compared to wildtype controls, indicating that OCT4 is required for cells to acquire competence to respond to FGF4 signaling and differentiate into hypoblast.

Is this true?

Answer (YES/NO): YES